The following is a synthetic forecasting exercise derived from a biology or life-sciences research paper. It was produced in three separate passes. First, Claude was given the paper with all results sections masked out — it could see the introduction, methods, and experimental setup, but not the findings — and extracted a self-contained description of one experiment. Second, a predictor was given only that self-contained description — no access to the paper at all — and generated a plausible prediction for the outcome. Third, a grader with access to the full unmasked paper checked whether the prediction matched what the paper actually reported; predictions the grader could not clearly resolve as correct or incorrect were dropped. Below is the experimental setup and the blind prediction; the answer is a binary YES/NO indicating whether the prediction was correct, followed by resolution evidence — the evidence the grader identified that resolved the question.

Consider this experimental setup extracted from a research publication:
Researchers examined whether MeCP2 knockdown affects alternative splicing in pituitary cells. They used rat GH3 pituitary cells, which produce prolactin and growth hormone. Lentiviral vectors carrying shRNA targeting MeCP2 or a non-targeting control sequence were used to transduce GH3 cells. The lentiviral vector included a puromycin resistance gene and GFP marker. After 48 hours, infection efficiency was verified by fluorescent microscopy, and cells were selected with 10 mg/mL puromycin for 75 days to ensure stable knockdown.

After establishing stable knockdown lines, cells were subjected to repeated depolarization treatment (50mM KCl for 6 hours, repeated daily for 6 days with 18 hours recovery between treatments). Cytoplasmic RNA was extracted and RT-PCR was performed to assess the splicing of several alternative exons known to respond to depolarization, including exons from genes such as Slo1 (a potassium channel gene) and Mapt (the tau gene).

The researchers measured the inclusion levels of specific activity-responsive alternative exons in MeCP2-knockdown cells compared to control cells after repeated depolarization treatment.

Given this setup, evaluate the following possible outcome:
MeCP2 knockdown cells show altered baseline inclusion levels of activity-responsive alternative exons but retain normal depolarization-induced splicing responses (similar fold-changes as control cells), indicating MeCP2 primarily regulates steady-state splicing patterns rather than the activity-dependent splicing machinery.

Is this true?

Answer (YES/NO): NO